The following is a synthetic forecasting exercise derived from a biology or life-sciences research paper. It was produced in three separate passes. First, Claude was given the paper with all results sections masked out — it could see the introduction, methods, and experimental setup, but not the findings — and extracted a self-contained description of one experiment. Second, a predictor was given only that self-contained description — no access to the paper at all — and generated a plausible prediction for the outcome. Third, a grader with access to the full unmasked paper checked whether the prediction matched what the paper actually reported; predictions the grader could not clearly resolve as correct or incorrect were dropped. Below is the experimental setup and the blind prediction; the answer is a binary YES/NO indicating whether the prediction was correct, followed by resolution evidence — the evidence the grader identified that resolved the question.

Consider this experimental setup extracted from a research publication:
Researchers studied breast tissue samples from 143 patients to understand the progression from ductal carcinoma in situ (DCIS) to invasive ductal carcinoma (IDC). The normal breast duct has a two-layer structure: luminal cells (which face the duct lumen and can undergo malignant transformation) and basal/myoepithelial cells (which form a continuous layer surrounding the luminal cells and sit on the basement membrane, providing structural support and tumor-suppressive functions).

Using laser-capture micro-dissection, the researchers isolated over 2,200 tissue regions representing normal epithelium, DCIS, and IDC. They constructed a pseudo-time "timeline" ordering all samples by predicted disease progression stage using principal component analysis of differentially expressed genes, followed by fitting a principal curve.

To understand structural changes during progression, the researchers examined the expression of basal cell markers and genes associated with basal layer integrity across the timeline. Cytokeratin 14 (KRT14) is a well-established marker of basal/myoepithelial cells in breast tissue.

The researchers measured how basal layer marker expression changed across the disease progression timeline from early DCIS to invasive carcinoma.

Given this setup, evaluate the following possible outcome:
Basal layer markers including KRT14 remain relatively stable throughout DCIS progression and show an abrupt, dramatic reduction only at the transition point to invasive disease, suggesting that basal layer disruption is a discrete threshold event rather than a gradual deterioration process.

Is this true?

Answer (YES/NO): NO